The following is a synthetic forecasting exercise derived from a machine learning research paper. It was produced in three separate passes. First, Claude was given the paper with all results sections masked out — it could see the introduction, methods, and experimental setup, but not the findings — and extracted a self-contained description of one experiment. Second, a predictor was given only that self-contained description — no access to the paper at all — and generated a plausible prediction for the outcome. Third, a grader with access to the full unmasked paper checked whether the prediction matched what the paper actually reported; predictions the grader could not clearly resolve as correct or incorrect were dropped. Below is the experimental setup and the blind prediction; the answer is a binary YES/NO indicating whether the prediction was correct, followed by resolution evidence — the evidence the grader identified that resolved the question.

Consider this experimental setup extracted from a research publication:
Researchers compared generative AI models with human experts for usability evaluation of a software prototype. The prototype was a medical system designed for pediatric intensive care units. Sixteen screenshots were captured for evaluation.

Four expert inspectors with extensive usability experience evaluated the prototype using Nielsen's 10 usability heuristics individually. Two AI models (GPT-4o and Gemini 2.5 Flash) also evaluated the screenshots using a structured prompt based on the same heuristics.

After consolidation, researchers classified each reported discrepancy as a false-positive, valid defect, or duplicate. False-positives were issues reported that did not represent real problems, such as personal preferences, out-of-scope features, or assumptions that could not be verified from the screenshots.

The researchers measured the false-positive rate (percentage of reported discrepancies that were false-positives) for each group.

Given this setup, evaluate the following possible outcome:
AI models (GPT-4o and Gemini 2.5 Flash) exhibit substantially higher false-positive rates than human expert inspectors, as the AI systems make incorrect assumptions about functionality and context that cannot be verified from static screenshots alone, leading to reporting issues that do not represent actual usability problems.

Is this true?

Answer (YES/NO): YES